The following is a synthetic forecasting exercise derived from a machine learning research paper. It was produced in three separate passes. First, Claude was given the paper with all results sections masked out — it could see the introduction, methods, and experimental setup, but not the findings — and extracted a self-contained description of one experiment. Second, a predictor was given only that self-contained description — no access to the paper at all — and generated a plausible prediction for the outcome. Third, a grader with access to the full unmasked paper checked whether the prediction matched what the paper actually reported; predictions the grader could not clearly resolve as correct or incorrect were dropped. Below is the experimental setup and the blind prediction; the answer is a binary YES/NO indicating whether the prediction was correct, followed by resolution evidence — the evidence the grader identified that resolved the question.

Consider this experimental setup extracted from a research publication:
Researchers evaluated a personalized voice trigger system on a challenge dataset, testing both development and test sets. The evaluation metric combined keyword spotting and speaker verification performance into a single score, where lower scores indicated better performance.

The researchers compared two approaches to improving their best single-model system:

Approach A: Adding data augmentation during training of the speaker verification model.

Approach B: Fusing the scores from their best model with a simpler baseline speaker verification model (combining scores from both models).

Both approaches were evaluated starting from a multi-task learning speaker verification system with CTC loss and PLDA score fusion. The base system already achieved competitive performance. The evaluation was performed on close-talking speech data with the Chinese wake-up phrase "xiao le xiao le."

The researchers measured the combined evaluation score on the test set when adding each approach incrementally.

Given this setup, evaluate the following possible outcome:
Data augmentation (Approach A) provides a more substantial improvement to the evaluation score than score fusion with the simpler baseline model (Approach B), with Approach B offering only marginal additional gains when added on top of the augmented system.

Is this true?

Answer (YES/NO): NO